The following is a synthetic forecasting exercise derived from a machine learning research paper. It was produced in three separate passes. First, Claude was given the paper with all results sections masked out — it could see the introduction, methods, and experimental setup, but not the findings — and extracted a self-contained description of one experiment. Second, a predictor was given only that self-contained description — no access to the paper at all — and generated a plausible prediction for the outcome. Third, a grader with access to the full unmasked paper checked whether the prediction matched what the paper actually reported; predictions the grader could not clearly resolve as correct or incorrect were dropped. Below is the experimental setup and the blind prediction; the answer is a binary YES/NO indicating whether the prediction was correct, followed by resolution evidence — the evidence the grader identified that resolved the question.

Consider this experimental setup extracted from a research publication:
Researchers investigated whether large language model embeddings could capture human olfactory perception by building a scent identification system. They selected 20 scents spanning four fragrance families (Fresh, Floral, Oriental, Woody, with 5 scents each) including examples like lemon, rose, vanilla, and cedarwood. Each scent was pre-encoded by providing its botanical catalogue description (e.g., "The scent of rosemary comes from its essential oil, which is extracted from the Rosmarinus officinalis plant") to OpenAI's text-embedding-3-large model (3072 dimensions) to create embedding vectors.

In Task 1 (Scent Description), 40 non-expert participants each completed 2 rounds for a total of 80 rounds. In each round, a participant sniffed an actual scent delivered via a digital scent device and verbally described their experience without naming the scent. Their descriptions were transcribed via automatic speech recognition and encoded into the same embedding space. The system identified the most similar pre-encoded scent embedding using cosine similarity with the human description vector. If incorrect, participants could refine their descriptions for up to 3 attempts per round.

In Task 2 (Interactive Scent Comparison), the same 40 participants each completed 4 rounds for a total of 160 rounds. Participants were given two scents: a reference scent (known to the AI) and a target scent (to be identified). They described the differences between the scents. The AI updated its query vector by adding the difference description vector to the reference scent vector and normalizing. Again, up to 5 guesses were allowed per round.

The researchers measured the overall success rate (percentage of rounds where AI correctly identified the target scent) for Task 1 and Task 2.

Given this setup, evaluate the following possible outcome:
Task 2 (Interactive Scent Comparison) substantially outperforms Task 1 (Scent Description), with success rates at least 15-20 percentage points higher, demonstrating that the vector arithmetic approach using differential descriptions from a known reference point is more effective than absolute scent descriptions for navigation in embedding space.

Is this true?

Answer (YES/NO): NO